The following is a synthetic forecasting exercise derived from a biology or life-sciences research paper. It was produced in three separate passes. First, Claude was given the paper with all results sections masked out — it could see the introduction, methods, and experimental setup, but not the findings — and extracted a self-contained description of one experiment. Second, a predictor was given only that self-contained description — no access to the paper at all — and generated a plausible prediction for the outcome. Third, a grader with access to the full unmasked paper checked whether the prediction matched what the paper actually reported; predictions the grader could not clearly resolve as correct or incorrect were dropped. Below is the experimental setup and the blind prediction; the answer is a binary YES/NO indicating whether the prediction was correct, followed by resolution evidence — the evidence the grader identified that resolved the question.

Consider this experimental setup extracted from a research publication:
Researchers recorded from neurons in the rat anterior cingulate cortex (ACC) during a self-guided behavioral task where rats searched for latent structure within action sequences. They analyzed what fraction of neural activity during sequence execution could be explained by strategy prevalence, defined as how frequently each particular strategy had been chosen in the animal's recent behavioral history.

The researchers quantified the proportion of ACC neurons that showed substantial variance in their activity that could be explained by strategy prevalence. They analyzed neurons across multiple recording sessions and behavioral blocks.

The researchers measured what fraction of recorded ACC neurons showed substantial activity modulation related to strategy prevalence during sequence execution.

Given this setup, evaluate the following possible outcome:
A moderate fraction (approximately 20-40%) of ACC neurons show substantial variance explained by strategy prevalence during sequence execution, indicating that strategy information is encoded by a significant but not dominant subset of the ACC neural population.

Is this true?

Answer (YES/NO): NO